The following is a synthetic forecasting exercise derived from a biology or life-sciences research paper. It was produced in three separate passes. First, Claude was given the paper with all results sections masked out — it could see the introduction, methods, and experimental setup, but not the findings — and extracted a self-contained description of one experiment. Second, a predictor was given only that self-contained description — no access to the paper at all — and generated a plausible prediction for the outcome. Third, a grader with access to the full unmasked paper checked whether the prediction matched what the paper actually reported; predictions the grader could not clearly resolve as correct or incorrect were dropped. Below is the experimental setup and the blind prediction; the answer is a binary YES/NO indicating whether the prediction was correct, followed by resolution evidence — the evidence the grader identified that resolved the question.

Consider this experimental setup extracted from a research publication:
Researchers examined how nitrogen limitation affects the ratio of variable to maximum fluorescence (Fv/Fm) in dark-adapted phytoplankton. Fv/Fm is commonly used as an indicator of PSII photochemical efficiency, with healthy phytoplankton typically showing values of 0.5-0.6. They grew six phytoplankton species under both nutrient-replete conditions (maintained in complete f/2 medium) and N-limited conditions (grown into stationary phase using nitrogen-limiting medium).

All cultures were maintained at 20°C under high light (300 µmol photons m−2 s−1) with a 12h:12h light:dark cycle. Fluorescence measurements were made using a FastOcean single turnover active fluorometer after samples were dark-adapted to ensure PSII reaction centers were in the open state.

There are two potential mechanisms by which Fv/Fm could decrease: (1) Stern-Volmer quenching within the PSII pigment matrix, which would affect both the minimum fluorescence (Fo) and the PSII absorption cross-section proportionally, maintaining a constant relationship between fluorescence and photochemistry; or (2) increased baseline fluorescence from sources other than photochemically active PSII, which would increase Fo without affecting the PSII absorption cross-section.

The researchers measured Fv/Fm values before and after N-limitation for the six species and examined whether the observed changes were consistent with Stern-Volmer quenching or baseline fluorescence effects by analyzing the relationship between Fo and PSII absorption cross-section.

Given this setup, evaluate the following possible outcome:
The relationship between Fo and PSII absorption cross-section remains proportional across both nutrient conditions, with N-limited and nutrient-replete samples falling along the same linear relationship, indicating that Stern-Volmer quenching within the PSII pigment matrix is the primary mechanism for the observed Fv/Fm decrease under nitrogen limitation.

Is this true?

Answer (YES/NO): NO